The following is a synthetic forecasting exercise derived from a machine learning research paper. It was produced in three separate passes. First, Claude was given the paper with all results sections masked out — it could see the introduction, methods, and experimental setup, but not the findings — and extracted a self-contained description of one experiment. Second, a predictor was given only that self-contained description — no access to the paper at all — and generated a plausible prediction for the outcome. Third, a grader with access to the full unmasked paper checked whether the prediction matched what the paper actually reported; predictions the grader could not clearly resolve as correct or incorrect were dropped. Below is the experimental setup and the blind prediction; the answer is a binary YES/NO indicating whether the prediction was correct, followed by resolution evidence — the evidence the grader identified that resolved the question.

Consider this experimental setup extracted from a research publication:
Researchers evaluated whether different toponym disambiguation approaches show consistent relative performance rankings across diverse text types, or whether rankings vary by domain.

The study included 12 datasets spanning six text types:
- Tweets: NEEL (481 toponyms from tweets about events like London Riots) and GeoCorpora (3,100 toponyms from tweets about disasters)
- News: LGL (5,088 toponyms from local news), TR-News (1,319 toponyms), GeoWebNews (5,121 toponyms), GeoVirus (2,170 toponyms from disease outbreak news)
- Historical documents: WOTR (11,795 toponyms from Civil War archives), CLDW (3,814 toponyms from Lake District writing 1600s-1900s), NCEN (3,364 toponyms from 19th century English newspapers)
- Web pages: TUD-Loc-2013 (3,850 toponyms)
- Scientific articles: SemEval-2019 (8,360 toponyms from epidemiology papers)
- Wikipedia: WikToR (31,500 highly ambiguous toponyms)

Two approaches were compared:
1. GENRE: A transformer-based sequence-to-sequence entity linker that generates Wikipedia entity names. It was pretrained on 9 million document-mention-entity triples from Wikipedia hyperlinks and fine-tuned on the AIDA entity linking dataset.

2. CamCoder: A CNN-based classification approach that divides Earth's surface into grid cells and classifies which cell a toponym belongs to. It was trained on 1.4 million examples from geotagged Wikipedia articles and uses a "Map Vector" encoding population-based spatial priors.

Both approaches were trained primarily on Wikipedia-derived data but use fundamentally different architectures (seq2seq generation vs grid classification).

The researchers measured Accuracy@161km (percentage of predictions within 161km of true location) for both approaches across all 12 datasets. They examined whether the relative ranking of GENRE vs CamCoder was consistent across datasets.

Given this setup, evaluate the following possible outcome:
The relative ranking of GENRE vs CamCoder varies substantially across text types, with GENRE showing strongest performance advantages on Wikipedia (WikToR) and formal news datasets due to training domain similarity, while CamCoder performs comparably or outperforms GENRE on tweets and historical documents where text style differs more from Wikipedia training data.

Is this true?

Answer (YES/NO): NO